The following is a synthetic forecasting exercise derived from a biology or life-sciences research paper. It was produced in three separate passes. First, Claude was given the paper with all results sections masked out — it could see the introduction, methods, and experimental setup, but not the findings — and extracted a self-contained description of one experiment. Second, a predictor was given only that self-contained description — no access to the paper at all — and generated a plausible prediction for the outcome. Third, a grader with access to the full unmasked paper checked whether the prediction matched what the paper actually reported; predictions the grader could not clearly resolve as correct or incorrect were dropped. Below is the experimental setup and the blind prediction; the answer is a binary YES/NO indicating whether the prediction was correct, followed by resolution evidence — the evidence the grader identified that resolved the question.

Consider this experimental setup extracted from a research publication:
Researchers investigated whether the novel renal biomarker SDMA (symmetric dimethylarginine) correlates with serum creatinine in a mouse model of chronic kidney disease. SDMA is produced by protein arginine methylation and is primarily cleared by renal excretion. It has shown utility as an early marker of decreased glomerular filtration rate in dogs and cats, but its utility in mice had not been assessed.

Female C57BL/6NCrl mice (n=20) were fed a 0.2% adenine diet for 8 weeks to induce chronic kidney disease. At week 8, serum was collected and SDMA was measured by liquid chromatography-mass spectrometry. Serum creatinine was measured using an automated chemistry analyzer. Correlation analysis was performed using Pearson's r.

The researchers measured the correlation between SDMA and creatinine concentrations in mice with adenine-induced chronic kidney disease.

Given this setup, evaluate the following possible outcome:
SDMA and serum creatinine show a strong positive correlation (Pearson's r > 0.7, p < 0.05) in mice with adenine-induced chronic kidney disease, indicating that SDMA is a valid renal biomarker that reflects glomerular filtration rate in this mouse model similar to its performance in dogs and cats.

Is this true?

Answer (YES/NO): NO